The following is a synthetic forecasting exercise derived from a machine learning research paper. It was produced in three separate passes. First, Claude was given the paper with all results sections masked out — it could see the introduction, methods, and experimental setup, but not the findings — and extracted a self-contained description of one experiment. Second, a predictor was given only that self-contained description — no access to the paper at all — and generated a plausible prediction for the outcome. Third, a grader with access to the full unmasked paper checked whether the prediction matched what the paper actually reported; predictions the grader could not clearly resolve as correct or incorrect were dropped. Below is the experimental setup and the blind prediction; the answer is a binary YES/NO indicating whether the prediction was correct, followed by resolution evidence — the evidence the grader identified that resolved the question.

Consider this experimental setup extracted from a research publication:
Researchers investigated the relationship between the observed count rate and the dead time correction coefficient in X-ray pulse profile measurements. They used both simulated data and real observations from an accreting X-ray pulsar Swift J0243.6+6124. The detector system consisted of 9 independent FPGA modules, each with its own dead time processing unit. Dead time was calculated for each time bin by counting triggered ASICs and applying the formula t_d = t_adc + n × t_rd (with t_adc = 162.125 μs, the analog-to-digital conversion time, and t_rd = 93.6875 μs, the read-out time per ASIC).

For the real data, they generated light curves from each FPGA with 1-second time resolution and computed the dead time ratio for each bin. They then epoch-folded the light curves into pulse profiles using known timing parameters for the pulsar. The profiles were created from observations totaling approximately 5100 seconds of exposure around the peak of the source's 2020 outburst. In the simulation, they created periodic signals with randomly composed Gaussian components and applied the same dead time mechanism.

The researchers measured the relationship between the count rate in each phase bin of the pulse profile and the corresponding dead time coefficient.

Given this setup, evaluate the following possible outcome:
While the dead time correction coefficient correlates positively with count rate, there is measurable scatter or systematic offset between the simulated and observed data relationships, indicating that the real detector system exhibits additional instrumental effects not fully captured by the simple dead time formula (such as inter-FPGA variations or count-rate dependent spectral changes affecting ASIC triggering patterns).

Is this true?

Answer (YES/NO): YES